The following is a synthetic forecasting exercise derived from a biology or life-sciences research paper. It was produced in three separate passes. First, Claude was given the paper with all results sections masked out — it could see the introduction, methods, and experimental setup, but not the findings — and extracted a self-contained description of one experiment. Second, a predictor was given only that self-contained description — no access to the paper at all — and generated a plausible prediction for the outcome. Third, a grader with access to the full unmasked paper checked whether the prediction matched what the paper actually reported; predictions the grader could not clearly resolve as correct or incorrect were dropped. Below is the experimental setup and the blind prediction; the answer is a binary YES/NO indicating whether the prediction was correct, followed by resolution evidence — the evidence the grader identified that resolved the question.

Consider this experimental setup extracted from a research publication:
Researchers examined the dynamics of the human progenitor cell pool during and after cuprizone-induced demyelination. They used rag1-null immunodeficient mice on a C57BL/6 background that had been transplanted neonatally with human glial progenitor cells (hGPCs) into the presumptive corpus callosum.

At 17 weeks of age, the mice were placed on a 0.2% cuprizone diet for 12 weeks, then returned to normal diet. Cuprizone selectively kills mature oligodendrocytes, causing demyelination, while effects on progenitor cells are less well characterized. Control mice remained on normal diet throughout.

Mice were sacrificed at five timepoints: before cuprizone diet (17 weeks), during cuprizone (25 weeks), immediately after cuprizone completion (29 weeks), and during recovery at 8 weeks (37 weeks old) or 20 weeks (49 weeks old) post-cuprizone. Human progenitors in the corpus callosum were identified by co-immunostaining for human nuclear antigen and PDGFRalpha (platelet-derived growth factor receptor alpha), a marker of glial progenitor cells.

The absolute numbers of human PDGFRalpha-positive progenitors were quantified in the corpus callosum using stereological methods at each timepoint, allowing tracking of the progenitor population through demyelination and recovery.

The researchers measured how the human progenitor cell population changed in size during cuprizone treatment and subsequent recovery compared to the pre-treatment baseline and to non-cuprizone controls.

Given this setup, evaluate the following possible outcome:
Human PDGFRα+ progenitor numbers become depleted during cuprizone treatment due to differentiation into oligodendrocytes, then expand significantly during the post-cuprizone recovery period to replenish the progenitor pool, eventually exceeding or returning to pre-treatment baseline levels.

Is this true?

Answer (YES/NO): NO